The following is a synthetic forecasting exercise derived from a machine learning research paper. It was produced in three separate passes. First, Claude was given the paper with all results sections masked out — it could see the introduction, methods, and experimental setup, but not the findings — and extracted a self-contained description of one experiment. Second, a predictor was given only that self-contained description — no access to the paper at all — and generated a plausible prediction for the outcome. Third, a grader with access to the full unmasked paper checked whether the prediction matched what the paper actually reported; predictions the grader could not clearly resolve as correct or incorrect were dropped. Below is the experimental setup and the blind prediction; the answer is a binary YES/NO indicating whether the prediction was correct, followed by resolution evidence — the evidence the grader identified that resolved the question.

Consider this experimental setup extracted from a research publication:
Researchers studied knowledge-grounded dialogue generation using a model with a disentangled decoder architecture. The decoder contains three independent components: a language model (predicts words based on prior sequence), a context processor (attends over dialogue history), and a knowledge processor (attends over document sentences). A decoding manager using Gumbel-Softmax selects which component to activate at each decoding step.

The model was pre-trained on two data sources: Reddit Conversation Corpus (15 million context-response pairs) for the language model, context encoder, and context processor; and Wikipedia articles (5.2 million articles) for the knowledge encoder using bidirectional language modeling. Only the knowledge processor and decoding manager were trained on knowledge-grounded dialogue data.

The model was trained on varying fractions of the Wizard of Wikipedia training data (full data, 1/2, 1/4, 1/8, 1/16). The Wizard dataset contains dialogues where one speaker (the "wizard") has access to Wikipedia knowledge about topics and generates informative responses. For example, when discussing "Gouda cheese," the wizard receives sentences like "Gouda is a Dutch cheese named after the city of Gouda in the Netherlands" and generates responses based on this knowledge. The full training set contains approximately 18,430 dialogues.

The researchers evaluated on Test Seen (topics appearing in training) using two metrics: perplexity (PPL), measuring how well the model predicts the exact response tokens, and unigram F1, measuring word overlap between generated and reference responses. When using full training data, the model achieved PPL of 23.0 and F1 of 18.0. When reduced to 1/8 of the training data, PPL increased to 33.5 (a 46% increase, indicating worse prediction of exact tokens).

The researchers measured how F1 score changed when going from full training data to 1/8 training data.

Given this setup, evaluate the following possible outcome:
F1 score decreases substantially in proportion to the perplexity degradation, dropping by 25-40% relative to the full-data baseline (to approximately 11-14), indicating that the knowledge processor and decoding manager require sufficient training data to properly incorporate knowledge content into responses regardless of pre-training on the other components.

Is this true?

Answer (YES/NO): NO